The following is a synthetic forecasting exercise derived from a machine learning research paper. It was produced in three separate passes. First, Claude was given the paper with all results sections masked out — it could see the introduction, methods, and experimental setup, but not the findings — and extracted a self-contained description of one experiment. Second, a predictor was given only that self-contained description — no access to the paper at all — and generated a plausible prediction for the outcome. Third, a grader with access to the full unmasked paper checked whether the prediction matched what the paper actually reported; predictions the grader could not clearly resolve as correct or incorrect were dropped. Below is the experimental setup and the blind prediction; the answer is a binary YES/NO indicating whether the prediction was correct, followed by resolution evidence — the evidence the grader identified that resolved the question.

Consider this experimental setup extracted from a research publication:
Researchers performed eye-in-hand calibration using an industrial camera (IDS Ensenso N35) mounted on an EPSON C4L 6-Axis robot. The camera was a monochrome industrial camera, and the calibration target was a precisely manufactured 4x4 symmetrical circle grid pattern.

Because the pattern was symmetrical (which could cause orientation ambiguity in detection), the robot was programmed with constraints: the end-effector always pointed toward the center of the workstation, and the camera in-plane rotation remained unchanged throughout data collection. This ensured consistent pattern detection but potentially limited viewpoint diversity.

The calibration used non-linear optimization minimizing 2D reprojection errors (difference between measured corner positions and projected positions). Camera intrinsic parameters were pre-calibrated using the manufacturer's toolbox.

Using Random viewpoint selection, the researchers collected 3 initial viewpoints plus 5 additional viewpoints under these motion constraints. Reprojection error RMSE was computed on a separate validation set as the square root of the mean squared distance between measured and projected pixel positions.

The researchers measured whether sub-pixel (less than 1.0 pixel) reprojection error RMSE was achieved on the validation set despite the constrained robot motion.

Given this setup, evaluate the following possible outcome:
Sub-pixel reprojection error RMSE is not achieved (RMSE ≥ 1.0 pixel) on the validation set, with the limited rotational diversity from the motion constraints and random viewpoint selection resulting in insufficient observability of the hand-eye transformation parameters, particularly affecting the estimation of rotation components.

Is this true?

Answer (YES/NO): NO